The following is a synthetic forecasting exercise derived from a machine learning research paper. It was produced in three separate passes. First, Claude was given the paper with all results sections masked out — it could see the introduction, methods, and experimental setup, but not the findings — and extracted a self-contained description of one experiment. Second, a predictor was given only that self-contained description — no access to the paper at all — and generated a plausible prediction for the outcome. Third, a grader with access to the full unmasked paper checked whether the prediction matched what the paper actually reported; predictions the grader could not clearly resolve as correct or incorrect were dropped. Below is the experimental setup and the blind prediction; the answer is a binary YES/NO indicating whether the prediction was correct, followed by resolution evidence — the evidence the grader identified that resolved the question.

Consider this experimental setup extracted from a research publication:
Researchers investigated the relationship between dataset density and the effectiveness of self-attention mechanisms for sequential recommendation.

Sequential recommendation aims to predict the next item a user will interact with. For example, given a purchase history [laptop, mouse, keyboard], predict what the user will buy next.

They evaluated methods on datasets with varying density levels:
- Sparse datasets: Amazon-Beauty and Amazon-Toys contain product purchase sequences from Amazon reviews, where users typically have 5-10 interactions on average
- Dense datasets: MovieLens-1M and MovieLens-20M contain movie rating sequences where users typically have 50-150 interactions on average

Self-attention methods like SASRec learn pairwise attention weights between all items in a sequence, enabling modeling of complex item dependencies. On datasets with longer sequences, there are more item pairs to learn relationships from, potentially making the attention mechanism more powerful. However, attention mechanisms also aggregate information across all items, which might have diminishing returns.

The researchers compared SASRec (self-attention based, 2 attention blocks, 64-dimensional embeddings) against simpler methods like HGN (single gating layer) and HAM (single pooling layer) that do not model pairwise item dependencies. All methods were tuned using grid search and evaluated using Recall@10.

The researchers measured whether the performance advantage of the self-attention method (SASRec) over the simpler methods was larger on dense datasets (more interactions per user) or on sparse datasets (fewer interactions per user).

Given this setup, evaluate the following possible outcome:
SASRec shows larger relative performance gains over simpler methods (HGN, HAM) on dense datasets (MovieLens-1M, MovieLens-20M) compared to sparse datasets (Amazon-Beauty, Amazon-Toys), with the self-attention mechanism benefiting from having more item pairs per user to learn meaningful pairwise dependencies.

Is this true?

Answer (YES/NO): YES